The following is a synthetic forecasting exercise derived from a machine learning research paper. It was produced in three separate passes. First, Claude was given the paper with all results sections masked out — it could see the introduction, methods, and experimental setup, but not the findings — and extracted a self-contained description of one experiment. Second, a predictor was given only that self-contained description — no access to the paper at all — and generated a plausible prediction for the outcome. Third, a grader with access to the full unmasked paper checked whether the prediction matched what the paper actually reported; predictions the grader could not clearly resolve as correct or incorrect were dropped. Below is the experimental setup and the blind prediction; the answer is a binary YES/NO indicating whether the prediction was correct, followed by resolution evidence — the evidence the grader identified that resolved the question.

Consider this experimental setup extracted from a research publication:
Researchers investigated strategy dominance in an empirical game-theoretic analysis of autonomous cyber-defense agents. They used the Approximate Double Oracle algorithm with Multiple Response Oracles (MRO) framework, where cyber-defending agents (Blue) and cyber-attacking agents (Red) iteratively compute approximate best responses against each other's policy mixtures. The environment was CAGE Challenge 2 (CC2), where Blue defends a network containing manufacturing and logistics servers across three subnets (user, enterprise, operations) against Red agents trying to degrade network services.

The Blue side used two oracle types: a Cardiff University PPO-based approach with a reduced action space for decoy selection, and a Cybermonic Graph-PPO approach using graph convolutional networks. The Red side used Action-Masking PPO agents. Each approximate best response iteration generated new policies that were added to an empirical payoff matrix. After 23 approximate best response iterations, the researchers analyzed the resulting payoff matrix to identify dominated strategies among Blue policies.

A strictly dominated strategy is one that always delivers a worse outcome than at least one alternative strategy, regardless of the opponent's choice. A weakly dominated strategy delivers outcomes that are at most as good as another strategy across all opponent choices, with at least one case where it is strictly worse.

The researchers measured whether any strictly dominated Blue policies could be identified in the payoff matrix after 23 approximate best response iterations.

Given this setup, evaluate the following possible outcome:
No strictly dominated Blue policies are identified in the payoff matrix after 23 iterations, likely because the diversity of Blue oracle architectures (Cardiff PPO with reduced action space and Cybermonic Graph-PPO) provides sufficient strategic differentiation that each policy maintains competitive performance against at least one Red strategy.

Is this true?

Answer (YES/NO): YES